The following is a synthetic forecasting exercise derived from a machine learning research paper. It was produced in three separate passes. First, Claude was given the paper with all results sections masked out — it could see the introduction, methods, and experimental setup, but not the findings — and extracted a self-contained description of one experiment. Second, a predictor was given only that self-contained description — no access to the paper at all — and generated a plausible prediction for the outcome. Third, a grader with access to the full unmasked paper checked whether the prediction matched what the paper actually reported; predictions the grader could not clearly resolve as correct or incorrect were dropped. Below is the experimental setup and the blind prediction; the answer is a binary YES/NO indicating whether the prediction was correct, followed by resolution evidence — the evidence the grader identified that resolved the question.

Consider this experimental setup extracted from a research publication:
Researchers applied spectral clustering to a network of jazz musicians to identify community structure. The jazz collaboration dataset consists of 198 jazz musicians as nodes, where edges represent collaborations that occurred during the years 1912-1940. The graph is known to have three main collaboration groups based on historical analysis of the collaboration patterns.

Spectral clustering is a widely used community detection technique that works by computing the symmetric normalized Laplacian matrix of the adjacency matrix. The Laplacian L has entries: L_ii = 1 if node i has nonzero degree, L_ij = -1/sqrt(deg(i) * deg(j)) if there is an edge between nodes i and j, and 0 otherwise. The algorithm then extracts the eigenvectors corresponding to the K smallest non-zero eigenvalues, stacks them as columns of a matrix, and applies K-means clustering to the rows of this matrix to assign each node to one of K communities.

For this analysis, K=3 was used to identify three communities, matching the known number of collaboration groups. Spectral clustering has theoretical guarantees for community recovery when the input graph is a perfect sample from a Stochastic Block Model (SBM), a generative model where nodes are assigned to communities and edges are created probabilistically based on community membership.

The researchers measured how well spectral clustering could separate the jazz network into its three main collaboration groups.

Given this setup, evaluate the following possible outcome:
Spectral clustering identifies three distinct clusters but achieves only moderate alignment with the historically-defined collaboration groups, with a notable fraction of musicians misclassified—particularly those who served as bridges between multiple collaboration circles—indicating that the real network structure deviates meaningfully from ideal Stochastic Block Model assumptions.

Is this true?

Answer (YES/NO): NO